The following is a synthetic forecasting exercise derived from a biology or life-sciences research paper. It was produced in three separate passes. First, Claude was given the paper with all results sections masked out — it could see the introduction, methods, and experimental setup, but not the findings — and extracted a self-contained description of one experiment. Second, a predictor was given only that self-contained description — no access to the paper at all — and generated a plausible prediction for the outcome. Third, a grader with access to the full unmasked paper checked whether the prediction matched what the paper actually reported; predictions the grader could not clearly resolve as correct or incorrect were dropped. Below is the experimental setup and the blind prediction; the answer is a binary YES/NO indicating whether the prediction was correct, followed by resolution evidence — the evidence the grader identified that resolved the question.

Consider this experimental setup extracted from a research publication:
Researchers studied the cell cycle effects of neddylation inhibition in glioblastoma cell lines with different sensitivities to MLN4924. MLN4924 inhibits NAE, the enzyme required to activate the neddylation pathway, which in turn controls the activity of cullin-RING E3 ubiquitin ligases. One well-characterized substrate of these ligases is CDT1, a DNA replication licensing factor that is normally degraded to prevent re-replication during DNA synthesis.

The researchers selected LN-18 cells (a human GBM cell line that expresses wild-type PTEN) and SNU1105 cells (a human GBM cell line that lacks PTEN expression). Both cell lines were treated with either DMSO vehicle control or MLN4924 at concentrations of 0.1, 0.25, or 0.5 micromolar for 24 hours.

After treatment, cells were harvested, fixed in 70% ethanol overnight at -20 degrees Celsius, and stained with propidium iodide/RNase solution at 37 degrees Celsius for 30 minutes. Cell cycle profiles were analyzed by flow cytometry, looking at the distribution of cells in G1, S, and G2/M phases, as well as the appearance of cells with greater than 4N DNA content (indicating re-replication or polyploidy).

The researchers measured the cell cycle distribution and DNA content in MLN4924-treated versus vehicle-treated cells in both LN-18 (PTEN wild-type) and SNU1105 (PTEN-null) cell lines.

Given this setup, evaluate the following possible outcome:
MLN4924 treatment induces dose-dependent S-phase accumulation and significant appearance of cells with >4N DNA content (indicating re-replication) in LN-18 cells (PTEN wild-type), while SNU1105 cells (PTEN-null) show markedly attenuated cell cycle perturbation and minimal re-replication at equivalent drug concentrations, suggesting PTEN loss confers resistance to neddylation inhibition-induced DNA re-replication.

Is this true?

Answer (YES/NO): NO